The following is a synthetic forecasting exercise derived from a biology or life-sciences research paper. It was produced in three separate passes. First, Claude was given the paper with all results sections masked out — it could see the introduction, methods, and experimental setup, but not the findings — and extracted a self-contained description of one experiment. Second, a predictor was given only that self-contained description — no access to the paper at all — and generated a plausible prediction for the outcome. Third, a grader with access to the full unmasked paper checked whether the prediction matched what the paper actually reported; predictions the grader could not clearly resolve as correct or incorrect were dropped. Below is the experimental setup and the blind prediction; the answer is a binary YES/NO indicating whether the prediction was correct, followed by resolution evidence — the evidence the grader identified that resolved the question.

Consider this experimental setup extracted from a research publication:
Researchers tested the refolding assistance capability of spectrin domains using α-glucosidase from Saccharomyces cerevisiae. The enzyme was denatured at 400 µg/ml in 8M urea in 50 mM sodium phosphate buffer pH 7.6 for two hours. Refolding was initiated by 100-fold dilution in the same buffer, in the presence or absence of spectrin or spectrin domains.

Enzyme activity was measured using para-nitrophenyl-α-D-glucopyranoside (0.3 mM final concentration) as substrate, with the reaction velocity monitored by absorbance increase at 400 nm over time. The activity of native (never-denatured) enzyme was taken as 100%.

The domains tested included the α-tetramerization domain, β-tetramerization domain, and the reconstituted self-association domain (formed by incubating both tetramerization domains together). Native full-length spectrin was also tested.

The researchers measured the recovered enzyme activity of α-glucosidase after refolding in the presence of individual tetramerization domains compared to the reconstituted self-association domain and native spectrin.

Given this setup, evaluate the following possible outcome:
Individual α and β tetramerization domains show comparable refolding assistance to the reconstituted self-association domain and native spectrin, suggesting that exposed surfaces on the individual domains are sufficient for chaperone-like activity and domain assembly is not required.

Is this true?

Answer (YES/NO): NO